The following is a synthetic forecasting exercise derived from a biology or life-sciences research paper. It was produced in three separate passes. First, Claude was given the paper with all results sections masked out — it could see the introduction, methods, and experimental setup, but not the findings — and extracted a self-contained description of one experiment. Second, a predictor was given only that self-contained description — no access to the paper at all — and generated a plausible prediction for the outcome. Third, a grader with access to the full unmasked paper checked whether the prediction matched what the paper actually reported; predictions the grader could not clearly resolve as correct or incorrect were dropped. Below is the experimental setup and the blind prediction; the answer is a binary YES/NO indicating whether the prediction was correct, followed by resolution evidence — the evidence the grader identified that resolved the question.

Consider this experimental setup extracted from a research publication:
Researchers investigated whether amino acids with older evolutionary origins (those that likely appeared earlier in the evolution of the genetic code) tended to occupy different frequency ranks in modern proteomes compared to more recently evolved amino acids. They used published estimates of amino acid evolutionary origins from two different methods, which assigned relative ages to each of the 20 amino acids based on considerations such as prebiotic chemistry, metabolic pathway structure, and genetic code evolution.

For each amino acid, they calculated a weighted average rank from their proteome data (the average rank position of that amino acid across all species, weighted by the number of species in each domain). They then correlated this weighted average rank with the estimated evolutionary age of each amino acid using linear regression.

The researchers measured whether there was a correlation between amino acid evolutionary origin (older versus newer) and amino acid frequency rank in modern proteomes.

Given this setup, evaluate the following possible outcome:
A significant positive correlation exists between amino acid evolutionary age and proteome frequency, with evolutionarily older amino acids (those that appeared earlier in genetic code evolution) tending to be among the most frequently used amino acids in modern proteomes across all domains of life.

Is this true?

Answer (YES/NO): NO